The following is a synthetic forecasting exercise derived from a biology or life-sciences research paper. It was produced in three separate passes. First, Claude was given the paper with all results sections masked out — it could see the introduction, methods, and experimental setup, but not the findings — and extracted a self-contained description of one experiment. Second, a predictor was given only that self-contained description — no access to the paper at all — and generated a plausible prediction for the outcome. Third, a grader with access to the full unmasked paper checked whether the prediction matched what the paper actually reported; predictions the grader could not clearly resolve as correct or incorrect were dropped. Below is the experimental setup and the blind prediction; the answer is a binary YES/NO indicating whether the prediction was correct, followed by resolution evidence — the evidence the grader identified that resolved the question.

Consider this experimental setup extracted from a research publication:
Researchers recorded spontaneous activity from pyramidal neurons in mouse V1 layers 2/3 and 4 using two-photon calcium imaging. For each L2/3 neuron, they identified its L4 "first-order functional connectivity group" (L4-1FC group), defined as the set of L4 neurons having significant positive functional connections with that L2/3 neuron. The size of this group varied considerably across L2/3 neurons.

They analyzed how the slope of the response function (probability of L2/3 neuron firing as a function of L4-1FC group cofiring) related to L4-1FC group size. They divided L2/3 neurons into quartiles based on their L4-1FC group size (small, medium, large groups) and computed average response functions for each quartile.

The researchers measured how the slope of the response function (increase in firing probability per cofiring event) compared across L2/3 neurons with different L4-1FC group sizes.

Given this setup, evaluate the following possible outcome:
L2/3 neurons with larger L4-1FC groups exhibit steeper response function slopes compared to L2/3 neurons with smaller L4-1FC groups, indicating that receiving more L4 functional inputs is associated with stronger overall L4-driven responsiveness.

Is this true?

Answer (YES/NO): NO